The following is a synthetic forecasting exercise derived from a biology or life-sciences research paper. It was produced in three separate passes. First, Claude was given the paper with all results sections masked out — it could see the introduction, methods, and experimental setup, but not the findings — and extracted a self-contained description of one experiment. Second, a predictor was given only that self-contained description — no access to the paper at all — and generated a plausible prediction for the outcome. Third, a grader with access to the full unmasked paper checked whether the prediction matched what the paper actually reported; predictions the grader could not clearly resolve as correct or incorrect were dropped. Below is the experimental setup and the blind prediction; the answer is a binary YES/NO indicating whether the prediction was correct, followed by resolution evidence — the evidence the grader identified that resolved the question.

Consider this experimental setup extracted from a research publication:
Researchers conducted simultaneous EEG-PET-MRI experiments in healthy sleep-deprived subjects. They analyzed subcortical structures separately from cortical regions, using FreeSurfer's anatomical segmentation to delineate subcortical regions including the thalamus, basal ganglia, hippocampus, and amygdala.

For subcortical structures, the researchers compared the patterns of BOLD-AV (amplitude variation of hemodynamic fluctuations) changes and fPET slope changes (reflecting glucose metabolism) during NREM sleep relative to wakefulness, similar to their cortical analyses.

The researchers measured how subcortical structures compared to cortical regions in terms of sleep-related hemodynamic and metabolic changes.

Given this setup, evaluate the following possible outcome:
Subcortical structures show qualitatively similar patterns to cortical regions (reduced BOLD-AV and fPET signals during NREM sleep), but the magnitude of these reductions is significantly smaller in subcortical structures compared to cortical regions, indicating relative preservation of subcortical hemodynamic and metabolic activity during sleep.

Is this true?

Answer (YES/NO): NO